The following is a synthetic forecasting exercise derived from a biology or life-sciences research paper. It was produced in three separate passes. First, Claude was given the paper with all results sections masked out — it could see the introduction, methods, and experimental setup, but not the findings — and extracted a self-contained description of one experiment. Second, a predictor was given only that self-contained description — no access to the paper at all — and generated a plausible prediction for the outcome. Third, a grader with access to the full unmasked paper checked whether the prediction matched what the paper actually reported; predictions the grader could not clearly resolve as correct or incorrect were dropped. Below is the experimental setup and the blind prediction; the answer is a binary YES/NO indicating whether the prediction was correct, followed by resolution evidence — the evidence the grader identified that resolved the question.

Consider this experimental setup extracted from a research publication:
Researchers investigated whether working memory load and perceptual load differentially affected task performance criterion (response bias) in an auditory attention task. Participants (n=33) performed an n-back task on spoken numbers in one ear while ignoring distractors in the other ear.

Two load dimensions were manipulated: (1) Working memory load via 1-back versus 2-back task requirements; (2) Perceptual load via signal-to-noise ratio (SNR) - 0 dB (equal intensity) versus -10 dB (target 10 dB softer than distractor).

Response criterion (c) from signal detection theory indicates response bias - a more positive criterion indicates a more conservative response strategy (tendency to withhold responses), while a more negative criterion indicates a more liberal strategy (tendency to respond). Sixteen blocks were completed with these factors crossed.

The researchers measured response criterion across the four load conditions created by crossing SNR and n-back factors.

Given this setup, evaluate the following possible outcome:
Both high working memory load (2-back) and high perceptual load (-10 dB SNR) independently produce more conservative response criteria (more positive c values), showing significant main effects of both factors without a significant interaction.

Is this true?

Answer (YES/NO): NO